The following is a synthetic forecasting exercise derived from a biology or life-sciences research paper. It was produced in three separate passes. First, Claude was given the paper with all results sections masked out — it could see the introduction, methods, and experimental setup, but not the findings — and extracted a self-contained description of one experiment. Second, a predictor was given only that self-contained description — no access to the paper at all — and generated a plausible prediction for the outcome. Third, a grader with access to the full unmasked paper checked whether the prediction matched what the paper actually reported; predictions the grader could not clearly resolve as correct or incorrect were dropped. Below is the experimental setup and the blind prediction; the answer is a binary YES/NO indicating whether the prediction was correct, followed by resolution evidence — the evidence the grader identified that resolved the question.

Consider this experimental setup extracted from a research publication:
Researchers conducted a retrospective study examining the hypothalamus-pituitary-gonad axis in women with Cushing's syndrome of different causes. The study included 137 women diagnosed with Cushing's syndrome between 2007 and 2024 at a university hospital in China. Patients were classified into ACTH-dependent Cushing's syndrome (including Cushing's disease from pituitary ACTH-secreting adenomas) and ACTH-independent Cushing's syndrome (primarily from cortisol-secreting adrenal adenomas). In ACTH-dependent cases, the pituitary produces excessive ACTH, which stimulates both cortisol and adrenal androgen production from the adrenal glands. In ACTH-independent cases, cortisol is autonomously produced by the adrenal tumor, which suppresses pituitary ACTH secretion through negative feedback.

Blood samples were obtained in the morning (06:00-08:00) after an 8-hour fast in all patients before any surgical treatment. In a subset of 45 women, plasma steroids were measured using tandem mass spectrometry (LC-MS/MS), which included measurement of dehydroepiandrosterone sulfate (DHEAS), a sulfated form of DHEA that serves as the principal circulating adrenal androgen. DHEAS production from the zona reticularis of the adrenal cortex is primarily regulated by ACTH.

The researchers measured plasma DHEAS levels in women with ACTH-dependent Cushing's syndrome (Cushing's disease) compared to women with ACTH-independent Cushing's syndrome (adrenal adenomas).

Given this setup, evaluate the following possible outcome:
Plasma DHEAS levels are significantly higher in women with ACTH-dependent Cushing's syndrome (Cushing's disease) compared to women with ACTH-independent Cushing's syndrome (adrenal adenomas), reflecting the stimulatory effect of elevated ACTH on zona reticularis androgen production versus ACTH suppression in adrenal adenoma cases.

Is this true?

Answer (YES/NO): YES